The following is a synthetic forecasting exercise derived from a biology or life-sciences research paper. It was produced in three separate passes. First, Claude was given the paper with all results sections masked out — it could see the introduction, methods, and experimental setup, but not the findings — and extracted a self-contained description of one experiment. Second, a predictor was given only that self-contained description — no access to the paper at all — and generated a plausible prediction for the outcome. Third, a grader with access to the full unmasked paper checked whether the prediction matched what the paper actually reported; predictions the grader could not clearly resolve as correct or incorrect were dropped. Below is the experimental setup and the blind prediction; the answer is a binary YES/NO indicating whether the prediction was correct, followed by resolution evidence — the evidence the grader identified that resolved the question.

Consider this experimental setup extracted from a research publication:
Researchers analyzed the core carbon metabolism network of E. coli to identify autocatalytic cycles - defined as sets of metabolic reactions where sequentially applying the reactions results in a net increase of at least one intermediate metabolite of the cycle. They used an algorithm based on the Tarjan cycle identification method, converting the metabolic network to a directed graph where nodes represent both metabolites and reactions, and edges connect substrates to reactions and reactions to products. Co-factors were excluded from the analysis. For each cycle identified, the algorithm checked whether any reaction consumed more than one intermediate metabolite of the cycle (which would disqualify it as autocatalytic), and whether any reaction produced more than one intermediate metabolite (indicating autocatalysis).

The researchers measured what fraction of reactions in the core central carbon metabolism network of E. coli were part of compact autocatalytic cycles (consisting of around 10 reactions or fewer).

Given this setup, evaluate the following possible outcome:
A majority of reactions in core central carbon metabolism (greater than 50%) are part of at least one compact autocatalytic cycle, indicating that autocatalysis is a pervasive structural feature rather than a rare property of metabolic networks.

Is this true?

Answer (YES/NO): YES